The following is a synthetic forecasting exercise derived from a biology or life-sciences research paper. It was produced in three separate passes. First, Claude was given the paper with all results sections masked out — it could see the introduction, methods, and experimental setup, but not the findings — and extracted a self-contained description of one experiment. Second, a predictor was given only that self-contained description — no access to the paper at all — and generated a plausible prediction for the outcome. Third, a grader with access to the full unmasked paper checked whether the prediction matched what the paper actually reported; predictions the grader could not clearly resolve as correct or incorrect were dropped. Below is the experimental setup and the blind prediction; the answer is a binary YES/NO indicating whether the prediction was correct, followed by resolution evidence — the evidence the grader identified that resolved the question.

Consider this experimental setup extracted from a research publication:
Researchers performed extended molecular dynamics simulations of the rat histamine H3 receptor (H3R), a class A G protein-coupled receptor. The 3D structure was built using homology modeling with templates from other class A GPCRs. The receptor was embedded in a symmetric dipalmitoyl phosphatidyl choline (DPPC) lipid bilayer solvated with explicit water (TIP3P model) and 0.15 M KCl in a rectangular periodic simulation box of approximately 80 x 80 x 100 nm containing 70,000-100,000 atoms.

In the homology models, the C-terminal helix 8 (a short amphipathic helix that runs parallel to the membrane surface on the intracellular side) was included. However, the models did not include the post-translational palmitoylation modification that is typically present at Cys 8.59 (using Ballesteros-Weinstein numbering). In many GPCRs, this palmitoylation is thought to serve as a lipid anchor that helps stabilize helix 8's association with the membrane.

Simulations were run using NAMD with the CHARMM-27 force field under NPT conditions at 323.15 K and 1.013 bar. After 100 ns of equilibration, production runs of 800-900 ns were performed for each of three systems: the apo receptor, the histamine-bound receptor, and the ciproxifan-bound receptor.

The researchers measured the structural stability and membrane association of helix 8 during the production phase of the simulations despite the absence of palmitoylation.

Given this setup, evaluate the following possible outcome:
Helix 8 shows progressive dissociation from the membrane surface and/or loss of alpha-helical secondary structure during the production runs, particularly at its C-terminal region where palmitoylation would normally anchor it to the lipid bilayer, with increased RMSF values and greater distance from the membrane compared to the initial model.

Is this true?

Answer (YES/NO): NO